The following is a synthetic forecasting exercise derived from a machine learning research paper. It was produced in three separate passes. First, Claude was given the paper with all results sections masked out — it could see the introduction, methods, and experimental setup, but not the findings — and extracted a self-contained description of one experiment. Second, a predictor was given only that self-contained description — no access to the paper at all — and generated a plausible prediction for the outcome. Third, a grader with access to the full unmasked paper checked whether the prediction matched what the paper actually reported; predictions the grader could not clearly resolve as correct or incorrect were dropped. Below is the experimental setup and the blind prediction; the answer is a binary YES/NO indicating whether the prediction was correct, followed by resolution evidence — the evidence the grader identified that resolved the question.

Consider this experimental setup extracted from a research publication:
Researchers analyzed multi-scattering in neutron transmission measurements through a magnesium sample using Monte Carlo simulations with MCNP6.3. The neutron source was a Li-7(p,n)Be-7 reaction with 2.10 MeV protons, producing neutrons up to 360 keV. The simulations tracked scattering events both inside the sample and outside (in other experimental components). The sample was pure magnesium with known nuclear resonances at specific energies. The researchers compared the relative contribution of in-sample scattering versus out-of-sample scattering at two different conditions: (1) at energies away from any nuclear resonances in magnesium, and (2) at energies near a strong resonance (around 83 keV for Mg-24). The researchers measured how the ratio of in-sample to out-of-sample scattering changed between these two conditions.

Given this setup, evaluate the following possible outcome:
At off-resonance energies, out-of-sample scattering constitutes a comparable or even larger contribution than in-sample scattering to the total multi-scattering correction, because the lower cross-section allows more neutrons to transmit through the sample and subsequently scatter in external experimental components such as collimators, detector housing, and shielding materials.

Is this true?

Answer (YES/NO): YES